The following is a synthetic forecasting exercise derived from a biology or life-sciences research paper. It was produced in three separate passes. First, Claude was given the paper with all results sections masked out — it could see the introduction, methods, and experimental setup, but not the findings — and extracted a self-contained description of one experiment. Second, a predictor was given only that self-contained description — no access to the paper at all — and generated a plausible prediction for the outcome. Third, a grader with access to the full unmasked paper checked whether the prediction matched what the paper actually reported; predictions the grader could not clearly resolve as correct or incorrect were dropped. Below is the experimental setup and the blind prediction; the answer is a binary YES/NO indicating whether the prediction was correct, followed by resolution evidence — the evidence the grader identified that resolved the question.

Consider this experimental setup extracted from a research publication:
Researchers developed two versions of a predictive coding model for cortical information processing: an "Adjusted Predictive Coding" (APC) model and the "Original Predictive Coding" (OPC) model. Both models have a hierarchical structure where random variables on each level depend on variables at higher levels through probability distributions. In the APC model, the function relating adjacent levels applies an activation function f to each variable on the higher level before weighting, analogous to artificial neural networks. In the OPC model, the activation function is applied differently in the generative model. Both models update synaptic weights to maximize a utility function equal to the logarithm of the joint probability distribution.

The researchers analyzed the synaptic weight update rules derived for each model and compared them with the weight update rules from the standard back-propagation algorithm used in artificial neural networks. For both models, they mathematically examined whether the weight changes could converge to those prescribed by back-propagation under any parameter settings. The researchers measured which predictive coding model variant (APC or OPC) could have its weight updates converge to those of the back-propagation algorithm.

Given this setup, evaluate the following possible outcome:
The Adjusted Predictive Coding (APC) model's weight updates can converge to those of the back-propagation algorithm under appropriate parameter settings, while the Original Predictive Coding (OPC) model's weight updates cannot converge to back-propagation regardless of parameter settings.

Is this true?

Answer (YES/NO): YES